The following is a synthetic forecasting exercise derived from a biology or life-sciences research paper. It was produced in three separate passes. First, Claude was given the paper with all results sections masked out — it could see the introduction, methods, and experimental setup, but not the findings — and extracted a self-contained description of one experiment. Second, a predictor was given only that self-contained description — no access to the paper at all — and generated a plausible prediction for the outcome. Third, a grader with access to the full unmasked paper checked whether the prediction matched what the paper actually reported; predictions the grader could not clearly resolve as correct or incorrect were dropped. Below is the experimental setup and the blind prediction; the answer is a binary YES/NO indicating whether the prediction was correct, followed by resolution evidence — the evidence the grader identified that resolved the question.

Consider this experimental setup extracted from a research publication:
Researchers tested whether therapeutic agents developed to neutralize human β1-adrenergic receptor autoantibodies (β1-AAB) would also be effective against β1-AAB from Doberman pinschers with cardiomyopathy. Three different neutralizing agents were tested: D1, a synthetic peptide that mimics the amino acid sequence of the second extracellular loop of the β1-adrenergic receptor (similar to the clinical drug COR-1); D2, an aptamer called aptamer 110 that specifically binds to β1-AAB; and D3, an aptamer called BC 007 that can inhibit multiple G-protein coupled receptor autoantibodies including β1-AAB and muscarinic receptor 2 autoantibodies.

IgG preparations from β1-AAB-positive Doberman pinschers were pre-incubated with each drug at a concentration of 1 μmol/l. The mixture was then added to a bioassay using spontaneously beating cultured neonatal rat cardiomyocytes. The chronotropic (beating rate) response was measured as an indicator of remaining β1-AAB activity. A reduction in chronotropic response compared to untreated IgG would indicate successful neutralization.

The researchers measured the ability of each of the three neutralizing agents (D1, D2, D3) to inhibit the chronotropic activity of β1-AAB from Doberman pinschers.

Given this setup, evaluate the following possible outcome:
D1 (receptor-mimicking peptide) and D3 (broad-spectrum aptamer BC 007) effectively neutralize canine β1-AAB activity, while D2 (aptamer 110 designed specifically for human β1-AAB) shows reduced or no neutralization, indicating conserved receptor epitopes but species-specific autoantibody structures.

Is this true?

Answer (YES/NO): NO